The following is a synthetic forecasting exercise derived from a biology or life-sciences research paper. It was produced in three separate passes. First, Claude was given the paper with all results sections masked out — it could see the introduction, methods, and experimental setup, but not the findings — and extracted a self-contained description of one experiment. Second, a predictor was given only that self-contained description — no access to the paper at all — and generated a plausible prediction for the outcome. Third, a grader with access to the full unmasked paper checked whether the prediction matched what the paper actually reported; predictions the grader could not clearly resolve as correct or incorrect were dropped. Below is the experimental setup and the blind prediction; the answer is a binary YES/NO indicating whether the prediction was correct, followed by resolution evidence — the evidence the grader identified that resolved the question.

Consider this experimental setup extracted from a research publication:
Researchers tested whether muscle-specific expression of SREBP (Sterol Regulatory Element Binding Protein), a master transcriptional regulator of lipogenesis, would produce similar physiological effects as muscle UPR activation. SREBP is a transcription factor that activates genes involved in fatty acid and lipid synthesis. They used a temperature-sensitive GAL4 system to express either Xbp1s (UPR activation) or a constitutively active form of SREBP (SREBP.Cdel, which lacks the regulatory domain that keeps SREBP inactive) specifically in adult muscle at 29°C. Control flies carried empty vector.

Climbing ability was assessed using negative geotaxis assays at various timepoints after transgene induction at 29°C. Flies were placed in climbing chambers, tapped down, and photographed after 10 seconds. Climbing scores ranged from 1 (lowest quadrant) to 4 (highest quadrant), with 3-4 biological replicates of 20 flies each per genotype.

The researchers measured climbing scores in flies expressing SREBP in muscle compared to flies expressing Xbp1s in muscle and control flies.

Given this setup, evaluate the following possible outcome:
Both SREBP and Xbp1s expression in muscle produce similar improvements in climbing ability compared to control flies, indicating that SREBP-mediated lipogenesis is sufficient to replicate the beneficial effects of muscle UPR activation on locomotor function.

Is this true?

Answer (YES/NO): NO